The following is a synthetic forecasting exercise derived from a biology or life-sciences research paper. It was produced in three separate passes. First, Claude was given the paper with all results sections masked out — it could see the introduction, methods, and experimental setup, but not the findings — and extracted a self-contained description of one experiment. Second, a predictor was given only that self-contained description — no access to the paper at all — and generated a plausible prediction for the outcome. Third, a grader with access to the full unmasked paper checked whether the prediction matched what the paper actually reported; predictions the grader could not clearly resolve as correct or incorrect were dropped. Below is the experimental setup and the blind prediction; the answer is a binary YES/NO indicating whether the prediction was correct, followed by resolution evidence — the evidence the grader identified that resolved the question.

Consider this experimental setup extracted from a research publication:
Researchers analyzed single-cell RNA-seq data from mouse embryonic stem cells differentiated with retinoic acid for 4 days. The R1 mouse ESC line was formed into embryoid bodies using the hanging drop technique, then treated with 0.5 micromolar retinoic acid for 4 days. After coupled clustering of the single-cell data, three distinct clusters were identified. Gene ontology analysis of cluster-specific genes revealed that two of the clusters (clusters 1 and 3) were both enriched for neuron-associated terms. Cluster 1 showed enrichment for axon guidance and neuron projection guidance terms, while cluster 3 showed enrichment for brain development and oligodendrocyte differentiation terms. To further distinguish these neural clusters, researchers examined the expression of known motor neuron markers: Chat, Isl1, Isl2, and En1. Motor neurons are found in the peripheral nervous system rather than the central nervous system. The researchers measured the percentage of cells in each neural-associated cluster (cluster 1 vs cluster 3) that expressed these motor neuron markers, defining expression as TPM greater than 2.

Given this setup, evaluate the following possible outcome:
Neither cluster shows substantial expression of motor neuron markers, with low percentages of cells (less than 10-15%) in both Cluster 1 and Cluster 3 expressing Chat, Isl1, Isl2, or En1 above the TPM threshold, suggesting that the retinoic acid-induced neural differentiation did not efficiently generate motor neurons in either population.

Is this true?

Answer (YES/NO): NO